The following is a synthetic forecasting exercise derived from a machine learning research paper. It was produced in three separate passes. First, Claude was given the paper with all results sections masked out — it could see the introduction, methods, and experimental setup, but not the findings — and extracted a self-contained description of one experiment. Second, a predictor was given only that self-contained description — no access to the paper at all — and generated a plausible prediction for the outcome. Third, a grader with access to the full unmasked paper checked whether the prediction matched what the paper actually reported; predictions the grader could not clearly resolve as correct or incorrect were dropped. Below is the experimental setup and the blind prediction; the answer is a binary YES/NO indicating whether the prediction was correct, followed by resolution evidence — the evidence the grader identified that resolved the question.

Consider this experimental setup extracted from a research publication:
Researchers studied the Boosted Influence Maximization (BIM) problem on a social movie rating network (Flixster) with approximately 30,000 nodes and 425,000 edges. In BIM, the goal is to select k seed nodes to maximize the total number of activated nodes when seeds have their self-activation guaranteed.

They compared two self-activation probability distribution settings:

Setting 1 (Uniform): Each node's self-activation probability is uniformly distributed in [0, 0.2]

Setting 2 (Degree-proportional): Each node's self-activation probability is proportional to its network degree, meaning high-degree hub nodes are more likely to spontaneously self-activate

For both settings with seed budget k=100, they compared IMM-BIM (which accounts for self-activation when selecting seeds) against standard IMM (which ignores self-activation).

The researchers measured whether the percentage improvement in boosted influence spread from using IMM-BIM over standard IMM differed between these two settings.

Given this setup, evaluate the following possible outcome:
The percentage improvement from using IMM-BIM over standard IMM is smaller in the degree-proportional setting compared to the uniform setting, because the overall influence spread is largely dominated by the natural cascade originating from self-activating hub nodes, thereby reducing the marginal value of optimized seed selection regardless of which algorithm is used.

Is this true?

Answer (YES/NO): NO